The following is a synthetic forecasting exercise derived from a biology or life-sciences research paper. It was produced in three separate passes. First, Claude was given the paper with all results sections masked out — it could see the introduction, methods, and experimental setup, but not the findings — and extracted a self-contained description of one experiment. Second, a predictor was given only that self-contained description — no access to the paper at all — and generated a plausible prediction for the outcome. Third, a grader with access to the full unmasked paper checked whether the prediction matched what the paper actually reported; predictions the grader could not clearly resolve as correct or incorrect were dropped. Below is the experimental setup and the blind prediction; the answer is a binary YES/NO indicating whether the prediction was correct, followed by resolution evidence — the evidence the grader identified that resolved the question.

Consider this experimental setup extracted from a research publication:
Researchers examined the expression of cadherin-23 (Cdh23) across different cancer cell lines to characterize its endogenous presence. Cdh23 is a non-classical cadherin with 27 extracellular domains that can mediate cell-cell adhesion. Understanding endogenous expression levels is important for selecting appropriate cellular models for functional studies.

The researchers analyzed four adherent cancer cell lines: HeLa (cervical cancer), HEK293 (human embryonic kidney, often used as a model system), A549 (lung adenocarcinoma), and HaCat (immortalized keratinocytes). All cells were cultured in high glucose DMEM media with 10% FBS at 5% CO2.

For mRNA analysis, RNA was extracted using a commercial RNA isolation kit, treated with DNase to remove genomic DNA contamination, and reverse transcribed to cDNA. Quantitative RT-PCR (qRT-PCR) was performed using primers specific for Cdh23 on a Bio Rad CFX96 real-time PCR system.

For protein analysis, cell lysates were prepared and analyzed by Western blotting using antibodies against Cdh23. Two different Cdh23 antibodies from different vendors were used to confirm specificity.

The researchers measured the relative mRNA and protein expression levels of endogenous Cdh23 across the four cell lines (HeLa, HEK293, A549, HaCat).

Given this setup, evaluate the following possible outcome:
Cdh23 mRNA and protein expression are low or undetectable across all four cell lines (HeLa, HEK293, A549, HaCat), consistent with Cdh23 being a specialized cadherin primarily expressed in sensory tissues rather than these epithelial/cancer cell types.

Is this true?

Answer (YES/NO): NO